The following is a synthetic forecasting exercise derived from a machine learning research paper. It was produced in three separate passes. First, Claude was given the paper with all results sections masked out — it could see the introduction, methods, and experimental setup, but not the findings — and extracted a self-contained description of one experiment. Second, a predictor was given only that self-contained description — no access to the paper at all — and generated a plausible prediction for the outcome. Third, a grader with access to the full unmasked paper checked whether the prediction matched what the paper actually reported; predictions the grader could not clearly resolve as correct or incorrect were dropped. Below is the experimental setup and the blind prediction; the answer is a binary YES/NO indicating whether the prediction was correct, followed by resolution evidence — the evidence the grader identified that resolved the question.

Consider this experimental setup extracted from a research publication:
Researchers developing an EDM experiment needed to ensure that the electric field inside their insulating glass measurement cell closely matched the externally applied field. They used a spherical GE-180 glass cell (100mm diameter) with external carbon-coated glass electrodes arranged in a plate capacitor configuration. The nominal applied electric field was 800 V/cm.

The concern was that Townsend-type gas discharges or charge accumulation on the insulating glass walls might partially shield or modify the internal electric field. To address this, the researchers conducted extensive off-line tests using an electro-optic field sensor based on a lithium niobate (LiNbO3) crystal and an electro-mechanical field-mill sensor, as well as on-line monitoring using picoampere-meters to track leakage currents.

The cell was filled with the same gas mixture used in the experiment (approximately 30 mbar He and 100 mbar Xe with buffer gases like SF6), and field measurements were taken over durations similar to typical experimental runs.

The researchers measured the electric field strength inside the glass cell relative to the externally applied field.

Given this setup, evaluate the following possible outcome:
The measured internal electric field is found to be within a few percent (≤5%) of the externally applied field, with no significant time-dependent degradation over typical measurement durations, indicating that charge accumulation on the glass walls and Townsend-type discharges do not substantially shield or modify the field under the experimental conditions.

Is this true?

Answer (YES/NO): YES